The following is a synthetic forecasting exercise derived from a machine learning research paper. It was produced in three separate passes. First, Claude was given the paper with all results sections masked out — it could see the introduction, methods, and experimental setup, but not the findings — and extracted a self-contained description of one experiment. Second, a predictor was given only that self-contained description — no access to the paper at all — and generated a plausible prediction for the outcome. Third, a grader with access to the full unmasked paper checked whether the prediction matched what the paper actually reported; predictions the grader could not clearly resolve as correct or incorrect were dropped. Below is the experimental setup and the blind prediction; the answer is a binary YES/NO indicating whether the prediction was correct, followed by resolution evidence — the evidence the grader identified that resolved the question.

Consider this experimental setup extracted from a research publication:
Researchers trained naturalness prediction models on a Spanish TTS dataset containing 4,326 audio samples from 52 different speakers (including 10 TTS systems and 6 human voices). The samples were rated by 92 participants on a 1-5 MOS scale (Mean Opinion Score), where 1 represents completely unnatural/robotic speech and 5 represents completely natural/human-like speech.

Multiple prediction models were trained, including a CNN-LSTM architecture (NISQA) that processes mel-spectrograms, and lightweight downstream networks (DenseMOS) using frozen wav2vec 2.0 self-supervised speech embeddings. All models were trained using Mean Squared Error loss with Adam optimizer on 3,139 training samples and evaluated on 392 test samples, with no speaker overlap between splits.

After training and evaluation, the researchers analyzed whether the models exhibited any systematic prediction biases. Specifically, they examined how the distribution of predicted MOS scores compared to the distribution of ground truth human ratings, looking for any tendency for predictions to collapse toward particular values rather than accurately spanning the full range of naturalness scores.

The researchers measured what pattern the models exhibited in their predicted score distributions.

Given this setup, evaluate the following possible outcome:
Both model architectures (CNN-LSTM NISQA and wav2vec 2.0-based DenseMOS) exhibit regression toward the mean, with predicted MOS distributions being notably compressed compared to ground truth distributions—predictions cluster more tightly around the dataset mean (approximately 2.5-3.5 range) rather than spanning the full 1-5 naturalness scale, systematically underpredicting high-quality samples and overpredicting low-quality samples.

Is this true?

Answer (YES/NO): YES